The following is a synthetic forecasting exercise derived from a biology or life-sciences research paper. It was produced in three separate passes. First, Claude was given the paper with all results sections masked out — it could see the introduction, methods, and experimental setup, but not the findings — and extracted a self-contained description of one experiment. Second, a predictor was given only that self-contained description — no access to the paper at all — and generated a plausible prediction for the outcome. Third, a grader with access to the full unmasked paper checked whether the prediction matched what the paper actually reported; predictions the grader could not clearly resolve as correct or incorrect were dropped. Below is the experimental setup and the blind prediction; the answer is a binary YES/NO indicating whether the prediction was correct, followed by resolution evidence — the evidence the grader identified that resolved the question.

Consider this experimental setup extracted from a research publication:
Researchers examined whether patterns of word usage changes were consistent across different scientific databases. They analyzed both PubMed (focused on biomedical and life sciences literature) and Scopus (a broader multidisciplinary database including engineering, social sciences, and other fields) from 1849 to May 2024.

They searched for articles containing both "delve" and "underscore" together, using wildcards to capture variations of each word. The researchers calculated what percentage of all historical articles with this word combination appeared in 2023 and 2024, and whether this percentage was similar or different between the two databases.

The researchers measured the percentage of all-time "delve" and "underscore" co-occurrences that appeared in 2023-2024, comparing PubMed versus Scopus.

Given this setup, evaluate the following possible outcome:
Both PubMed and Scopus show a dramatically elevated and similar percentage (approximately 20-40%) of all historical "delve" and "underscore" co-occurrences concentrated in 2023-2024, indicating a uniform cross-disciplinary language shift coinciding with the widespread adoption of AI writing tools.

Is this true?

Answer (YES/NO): NO